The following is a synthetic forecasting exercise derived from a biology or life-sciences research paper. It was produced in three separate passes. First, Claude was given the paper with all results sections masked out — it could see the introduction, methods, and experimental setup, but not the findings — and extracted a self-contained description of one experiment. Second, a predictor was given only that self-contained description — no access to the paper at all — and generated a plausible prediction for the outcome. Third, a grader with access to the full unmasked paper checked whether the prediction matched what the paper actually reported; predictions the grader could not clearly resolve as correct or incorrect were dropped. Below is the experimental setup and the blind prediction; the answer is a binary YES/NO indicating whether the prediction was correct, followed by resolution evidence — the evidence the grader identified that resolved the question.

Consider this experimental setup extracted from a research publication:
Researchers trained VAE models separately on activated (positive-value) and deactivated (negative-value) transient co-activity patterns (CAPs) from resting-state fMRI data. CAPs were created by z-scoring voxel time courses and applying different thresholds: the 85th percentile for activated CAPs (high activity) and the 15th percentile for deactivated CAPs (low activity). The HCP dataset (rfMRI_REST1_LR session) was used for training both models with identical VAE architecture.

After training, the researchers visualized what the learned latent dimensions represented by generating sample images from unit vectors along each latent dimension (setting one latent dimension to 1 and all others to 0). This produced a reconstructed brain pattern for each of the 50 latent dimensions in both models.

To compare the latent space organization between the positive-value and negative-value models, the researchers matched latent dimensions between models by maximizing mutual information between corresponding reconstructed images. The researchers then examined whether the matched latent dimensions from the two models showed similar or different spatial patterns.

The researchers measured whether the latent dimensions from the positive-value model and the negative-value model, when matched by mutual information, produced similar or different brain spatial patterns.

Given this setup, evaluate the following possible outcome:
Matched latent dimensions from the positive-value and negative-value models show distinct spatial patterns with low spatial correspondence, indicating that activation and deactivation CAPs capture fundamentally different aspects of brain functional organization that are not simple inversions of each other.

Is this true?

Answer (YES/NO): NO